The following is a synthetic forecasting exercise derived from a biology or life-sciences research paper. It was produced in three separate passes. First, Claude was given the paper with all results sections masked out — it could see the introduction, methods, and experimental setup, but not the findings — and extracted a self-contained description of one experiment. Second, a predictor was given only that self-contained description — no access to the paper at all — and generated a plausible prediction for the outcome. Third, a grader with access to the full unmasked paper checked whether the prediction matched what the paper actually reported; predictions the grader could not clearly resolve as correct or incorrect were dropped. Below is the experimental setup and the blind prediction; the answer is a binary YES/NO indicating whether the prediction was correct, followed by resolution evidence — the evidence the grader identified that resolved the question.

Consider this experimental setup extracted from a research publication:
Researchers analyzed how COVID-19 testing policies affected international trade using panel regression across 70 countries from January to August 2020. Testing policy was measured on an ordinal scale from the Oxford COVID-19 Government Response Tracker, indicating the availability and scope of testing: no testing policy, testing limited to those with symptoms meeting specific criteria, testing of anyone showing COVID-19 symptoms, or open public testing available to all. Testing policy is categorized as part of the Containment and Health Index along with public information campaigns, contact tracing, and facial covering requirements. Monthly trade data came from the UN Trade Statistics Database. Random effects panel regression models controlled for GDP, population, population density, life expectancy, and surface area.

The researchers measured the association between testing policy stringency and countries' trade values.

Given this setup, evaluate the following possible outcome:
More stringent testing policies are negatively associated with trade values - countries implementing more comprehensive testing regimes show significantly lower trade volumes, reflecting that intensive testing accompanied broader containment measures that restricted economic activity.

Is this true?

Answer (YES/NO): YES